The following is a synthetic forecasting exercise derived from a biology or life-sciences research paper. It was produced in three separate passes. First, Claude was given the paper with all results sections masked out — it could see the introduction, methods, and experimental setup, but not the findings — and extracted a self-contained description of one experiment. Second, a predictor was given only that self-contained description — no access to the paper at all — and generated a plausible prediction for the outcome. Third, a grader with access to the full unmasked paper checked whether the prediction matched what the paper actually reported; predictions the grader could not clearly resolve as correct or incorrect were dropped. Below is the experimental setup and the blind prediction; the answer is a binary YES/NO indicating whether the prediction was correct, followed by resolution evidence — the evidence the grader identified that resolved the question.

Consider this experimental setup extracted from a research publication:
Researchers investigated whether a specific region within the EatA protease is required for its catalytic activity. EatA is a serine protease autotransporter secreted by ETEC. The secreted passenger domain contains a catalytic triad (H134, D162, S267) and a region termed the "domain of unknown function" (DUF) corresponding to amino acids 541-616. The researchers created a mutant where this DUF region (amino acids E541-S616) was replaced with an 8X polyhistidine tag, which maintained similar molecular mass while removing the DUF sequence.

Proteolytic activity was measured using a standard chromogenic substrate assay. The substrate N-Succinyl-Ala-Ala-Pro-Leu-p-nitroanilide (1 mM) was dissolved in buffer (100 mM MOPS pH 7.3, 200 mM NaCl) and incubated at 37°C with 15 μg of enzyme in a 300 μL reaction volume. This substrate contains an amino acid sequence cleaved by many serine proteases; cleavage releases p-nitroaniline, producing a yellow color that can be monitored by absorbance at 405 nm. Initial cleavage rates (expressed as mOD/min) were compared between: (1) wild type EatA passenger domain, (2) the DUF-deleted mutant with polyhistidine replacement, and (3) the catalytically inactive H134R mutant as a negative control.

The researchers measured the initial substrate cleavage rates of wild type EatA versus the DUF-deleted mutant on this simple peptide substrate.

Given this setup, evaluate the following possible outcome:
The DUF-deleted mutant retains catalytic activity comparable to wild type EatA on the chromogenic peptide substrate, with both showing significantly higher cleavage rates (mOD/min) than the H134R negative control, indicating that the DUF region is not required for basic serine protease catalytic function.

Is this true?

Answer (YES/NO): YES